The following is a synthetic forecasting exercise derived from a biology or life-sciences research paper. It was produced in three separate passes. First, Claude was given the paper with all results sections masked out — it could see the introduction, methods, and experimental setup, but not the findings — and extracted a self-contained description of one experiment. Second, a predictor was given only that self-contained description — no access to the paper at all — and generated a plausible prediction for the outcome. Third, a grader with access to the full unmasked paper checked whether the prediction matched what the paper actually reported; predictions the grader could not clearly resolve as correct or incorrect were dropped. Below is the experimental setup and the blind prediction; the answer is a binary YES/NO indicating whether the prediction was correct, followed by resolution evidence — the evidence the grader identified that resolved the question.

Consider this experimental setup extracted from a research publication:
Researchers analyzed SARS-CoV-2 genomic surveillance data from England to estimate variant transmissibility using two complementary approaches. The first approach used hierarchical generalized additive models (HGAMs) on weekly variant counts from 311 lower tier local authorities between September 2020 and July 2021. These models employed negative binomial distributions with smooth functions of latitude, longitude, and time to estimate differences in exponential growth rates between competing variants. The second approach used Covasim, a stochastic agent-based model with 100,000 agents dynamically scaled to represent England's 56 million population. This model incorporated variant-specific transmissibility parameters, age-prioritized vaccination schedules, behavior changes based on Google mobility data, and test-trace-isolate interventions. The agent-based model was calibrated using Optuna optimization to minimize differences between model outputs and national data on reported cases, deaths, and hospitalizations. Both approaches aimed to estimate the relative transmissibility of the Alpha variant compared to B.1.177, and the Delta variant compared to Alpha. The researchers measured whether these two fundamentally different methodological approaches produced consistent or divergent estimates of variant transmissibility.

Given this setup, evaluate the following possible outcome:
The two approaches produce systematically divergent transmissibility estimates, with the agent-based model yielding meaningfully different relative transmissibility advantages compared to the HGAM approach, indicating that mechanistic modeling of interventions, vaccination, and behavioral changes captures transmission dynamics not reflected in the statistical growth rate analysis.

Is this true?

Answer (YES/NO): NO